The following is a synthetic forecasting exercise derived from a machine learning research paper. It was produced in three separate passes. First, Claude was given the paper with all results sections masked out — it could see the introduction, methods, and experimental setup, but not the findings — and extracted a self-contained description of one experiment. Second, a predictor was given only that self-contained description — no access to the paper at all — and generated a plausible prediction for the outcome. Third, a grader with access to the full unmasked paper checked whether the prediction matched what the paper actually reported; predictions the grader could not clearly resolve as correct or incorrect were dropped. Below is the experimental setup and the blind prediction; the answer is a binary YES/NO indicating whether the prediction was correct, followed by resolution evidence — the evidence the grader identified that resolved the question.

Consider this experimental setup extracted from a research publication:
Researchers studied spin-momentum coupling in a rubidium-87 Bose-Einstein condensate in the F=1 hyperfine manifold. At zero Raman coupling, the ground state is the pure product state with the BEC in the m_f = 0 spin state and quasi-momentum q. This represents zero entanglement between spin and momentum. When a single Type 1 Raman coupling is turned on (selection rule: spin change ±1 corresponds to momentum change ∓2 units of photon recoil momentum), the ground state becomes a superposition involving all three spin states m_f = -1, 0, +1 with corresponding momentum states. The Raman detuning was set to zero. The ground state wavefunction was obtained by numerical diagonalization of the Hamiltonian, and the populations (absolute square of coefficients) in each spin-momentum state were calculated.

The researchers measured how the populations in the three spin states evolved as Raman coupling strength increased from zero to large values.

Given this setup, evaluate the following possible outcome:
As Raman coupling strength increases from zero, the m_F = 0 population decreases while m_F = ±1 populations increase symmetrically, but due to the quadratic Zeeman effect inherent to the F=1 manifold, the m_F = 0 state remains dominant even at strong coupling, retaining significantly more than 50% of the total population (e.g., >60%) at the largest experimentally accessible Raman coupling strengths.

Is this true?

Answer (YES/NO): YES